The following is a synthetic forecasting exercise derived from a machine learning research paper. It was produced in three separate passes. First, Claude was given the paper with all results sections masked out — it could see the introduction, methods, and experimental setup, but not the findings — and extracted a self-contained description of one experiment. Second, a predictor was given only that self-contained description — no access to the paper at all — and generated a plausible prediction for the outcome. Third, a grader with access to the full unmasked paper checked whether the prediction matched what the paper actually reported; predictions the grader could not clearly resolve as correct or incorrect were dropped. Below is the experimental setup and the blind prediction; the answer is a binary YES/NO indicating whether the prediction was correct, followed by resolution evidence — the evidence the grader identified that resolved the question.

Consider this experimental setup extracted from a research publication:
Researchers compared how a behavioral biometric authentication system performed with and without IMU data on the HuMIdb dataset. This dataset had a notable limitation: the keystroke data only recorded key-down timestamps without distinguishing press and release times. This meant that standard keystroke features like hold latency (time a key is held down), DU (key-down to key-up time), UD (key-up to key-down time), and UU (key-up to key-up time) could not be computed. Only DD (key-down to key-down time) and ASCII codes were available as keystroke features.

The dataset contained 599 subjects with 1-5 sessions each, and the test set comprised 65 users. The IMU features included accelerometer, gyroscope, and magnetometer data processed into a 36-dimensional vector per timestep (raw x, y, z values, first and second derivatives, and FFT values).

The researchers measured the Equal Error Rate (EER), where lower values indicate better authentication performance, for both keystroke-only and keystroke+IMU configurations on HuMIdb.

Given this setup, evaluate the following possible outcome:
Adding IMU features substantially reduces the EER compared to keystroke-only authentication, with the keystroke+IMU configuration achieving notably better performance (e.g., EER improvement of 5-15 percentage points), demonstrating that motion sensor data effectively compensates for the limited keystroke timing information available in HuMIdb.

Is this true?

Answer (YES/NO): YES